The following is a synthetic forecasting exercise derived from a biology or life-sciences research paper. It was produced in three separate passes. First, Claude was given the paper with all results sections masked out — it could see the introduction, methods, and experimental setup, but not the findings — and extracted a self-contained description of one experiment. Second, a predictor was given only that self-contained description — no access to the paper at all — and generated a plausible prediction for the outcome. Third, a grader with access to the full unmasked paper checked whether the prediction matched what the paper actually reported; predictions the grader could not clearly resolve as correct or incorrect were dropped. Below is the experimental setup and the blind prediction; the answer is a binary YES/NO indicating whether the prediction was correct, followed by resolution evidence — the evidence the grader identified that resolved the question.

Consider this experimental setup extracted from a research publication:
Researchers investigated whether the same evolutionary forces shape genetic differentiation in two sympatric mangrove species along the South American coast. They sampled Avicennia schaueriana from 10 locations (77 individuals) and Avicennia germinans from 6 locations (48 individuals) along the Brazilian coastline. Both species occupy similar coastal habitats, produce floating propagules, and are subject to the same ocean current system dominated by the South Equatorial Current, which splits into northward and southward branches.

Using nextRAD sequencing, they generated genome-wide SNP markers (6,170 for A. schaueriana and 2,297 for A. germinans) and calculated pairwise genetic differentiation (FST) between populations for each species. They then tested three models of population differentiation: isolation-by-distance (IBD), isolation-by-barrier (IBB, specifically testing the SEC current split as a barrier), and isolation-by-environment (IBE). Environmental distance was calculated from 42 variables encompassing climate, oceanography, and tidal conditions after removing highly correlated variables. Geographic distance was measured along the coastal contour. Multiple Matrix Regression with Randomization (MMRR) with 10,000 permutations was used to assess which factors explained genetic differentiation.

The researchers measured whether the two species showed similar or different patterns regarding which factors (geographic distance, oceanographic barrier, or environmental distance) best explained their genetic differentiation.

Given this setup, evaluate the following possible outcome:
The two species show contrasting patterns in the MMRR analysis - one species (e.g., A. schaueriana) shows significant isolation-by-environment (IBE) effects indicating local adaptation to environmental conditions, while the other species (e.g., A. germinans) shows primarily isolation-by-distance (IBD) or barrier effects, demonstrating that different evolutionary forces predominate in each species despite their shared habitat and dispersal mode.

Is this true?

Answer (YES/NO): NO